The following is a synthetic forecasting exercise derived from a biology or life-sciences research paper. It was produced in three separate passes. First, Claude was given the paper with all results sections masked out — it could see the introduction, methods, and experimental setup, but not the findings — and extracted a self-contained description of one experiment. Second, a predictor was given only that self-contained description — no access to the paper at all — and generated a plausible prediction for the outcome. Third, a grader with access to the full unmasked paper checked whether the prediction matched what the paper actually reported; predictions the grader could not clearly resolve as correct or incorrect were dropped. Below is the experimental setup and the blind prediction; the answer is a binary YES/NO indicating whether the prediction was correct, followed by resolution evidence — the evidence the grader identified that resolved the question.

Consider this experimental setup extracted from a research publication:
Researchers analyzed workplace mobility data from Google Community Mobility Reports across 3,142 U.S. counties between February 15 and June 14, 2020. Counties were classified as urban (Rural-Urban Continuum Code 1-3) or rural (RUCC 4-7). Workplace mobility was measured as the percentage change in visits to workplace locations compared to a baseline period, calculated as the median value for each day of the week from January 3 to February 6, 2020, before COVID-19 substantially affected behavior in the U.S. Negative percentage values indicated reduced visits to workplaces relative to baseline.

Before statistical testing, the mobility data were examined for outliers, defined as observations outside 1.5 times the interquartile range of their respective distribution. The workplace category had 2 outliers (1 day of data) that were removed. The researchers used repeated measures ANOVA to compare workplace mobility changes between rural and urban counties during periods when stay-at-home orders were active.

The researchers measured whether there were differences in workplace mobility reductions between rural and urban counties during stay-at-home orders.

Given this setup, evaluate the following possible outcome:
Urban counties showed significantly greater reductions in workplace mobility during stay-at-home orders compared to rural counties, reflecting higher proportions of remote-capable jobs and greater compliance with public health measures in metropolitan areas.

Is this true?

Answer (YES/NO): YES